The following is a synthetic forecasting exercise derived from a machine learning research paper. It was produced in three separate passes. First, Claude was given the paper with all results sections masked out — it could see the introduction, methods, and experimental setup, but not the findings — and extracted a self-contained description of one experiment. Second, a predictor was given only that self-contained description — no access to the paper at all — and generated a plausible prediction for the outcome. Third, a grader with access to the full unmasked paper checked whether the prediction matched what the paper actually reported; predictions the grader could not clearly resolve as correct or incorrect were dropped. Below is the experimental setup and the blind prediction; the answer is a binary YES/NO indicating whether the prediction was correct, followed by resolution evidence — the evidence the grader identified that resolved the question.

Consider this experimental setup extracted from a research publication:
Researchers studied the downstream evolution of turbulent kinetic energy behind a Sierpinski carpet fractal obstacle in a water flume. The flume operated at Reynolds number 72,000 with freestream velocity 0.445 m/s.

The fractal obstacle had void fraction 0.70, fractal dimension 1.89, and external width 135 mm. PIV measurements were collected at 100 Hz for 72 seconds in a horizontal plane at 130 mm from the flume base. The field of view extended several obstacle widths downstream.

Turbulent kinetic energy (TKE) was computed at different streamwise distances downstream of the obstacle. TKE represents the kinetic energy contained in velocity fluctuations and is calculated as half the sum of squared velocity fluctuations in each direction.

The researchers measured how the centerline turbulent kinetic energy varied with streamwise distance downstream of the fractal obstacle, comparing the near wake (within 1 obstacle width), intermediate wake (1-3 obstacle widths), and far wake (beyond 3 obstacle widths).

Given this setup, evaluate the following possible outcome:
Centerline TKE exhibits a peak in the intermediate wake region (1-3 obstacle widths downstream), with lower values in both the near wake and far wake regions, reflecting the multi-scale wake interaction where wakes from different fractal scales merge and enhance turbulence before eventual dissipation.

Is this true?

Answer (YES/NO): NO